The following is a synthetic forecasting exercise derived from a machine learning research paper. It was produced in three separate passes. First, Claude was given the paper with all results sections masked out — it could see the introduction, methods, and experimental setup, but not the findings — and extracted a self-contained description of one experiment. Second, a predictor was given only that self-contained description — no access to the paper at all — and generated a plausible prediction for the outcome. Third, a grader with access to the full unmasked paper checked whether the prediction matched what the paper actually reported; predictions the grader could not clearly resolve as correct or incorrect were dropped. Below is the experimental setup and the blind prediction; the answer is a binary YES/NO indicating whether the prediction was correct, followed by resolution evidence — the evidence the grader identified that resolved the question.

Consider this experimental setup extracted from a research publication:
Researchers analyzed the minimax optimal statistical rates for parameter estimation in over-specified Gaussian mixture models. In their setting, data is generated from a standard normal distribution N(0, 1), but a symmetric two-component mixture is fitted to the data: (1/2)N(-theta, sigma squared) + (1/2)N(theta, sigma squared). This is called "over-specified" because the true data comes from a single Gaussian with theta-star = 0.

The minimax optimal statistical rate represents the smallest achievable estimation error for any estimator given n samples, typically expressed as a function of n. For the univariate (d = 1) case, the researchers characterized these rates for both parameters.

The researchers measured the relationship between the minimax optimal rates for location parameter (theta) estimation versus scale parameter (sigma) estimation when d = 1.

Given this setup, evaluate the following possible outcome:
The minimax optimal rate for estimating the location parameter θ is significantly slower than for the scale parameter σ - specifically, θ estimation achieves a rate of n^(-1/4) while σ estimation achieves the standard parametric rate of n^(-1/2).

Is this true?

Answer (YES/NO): NO